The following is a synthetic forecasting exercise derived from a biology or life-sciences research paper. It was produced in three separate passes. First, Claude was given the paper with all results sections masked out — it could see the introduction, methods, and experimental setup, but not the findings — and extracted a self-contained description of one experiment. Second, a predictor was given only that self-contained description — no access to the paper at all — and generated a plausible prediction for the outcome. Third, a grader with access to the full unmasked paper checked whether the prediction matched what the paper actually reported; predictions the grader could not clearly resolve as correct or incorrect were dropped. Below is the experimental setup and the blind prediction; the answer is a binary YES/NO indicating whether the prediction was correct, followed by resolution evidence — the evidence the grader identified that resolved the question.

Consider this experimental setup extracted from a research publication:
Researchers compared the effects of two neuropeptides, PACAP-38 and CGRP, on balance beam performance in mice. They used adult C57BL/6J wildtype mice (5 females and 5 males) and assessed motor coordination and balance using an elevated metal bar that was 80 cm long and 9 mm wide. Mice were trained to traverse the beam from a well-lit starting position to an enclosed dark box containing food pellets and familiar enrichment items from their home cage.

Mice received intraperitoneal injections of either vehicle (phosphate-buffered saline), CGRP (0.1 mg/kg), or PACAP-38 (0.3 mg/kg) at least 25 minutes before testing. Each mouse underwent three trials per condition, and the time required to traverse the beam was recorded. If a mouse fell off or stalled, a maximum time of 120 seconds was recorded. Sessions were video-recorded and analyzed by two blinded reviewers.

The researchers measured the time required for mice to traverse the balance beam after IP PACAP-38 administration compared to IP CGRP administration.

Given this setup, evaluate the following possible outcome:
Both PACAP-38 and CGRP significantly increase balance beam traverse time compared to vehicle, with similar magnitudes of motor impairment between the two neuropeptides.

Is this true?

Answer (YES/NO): NO